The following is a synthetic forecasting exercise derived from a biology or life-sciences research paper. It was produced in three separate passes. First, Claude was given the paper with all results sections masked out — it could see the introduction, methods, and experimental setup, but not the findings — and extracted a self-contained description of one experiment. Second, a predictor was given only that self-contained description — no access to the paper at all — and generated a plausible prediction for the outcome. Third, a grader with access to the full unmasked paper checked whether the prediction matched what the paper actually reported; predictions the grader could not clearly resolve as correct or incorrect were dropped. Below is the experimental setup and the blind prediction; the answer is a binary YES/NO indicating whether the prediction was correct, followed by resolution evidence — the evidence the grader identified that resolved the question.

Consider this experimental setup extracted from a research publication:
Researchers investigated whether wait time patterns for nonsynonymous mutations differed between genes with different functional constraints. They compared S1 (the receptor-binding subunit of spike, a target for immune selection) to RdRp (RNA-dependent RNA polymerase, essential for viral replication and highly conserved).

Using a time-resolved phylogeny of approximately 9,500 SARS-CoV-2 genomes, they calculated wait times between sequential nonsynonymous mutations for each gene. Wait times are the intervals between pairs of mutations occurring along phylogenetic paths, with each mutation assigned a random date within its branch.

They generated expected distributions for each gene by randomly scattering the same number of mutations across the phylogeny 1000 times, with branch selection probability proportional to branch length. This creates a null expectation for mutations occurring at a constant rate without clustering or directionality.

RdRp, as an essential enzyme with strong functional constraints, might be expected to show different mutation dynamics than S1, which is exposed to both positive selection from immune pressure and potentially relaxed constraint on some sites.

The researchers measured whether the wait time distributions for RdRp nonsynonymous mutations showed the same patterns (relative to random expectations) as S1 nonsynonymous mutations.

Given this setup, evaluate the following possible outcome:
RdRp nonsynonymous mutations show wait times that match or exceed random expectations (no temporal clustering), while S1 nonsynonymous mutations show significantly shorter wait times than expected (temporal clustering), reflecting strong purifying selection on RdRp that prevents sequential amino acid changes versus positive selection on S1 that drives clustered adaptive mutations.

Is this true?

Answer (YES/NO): YES